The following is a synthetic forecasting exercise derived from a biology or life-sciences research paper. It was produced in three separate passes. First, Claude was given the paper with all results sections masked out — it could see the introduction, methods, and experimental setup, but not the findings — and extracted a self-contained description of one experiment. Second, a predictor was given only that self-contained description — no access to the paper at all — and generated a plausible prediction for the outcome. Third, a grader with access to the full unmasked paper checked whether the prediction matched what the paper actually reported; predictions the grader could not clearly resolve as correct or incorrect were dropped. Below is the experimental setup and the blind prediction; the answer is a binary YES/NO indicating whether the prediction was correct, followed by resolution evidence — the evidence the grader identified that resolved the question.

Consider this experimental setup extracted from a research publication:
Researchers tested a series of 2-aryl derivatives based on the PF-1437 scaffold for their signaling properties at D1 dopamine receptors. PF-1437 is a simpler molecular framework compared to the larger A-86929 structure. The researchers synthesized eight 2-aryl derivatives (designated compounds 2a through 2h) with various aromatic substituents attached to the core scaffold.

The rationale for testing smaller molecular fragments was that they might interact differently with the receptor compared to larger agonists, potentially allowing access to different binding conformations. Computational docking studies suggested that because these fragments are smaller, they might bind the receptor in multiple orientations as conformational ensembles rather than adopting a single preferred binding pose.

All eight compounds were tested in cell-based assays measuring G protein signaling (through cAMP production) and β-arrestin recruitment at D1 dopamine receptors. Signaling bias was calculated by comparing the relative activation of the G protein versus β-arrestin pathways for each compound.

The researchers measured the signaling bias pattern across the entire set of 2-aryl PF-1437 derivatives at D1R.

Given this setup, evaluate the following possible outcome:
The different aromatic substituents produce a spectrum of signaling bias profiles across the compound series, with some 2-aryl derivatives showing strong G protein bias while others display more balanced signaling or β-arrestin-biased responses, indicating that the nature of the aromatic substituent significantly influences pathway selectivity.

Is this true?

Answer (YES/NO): NO